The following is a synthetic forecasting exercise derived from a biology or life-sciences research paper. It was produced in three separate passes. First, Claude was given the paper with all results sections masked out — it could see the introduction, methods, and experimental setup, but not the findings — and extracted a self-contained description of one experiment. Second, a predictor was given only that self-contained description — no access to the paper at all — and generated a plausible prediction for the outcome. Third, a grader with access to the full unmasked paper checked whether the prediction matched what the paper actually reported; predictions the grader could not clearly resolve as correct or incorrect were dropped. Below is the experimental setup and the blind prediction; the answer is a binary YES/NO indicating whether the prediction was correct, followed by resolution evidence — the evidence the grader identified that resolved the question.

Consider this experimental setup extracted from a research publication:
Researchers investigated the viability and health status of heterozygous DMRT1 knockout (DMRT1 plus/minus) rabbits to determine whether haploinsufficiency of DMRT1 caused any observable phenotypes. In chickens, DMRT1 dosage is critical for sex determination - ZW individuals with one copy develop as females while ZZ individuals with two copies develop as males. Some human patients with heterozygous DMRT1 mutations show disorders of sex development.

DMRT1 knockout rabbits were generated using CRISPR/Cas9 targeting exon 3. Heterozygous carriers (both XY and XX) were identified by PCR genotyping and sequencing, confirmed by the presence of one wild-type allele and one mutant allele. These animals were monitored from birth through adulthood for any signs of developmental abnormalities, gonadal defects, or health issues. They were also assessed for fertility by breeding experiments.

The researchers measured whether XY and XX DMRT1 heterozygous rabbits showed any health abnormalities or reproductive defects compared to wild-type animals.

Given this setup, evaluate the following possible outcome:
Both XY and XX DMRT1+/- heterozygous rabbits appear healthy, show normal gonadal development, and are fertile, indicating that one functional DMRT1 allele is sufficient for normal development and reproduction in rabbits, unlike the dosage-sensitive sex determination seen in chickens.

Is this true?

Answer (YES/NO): NO